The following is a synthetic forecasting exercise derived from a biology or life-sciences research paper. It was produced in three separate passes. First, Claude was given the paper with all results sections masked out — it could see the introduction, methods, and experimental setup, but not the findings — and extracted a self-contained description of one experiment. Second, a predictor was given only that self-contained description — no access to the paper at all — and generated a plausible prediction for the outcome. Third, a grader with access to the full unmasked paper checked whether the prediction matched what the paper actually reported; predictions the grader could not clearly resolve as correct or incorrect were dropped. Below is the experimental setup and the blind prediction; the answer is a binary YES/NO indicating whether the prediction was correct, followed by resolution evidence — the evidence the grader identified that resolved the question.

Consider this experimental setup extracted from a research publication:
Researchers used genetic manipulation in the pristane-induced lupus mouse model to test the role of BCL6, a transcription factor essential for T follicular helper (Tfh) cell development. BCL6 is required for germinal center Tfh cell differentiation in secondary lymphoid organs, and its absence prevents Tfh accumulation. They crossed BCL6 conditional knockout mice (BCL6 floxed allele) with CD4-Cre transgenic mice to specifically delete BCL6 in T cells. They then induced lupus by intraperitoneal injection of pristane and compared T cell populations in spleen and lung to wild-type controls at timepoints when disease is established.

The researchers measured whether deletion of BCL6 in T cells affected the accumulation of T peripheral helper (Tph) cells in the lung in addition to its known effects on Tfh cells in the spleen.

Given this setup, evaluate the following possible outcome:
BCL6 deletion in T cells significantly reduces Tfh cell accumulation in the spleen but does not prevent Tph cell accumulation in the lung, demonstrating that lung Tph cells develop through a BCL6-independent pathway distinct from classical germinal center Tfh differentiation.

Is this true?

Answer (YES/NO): NO